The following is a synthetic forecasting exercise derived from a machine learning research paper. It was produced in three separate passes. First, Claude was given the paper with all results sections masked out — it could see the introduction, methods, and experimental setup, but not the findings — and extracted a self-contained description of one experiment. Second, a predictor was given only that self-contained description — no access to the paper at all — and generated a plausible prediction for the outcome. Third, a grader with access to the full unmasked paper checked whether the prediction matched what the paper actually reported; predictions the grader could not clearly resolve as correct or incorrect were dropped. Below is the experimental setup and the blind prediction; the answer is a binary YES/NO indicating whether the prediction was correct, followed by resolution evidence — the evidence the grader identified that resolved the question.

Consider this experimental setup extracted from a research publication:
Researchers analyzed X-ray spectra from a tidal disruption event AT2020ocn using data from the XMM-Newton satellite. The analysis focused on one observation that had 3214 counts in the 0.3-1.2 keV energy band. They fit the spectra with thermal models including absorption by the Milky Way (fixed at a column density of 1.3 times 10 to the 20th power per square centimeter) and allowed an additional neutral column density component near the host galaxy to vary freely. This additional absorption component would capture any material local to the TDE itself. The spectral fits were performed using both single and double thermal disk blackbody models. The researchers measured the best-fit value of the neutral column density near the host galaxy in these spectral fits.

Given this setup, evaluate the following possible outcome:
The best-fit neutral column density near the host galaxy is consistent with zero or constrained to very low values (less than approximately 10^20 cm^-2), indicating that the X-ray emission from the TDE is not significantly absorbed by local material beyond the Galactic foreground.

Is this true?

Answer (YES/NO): YES